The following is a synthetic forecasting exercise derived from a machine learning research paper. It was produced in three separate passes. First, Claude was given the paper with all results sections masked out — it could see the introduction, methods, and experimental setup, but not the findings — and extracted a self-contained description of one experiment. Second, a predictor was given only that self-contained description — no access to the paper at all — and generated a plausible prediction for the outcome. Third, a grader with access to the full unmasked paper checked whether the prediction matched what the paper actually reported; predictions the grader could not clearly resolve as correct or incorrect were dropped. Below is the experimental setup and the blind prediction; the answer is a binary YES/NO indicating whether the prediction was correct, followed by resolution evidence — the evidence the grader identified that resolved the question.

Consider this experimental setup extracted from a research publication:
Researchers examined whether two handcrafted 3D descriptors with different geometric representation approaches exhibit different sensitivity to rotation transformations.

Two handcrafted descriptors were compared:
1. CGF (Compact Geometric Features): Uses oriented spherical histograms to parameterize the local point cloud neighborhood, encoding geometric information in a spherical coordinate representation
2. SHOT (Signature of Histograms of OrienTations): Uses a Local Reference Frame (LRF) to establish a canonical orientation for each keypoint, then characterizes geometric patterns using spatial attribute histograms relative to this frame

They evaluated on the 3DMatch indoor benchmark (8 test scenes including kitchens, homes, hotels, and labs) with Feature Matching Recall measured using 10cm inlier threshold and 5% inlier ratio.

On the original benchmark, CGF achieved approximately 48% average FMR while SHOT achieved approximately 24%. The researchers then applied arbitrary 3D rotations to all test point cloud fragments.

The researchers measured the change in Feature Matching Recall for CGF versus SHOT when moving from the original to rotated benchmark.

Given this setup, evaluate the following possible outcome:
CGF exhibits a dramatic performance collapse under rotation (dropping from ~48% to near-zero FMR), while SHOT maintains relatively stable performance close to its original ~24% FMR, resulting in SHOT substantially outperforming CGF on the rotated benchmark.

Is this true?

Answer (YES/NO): NO